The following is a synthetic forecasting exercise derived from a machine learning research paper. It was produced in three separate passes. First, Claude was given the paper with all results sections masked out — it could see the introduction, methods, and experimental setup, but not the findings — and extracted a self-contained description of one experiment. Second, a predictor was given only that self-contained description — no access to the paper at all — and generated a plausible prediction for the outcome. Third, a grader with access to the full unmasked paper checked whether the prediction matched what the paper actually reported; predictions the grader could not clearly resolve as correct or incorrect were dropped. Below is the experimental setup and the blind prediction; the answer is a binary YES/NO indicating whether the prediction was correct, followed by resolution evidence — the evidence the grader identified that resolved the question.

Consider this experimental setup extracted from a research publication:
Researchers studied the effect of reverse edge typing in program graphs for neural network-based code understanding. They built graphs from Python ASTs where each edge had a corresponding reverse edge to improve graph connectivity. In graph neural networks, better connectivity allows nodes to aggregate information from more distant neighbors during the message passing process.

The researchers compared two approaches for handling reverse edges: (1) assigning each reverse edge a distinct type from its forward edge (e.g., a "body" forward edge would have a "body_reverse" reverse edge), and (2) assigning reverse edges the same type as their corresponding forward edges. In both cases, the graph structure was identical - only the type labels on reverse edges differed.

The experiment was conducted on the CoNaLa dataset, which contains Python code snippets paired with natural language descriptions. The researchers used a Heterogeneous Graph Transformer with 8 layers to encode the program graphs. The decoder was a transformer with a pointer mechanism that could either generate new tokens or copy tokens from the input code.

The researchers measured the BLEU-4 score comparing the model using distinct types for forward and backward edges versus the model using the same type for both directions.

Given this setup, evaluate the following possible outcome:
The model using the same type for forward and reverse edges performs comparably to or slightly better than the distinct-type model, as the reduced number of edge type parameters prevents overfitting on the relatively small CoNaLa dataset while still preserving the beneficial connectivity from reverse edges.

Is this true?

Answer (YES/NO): NO